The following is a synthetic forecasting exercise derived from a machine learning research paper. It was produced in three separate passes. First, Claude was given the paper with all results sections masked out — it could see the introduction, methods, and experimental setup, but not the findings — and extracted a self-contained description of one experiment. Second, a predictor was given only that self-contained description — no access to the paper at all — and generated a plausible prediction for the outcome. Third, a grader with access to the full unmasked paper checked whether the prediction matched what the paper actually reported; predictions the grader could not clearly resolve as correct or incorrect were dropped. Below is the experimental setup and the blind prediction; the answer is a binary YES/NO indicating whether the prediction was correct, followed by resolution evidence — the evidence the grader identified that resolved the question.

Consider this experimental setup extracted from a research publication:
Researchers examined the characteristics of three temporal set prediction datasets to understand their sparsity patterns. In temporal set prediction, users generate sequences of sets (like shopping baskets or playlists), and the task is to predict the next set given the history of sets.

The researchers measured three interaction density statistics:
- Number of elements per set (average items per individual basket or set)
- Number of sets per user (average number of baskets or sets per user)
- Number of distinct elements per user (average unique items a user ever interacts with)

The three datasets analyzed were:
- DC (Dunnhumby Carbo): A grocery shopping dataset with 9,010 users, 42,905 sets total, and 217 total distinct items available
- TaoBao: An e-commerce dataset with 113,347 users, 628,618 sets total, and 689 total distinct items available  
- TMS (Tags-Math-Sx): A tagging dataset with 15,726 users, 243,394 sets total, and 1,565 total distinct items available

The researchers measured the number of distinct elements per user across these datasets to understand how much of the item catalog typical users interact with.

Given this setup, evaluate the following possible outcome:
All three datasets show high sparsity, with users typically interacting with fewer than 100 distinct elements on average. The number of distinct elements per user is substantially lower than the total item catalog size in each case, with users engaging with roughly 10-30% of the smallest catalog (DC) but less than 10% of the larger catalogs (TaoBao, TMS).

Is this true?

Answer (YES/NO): NO